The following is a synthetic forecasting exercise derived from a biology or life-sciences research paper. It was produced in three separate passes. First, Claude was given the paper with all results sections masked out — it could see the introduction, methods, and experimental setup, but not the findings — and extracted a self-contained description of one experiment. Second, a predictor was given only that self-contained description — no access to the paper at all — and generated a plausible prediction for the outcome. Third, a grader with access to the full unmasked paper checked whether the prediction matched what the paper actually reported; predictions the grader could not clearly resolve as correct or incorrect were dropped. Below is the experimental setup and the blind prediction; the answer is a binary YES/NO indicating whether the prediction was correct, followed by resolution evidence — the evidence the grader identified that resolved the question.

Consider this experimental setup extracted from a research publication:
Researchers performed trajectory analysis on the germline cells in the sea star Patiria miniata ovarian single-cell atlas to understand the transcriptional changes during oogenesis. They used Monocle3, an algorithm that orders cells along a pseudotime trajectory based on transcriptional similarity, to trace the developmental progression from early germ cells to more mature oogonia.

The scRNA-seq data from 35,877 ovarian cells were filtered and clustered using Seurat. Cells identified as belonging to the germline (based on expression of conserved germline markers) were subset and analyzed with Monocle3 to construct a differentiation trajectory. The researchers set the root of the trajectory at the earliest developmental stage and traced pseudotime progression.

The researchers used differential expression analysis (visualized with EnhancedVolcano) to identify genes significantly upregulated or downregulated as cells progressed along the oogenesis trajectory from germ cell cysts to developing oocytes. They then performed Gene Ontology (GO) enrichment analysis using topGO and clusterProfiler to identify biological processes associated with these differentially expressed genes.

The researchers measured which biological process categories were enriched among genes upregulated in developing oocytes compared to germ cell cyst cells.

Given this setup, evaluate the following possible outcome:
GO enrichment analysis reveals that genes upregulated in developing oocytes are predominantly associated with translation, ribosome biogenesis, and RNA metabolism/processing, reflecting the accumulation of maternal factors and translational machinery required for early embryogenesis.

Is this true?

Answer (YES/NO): NO